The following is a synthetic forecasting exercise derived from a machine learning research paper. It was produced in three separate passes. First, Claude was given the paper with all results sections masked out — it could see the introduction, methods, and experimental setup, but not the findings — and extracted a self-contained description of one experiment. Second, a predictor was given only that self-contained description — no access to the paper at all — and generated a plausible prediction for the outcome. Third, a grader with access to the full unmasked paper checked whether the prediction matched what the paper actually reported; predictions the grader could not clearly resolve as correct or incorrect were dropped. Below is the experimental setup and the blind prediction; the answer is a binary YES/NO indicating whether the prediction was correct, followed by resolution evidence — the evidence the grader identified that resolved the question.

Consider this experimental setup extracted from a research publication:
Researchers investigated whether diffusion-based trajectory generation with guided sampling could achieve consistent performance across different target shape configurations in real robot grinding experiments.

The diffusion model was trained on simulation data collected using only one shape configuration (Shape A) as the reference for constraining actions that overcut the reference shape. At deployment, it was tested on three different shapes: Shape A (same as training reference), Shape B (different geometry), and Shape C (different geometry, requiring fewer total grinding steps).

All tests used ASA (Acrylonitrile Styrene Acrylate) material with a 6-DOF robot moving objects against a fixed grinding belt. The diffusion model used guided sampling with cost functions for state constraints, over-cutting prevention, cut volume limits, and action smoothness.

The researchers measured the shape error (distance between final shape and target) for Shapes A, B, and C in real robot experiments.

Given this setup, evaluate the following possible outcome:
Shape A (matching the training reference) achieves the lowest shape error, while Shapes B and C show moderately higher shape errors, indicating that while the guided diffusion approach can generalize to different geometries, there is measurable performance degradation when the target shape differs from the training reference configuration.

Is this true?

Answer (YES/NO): NO